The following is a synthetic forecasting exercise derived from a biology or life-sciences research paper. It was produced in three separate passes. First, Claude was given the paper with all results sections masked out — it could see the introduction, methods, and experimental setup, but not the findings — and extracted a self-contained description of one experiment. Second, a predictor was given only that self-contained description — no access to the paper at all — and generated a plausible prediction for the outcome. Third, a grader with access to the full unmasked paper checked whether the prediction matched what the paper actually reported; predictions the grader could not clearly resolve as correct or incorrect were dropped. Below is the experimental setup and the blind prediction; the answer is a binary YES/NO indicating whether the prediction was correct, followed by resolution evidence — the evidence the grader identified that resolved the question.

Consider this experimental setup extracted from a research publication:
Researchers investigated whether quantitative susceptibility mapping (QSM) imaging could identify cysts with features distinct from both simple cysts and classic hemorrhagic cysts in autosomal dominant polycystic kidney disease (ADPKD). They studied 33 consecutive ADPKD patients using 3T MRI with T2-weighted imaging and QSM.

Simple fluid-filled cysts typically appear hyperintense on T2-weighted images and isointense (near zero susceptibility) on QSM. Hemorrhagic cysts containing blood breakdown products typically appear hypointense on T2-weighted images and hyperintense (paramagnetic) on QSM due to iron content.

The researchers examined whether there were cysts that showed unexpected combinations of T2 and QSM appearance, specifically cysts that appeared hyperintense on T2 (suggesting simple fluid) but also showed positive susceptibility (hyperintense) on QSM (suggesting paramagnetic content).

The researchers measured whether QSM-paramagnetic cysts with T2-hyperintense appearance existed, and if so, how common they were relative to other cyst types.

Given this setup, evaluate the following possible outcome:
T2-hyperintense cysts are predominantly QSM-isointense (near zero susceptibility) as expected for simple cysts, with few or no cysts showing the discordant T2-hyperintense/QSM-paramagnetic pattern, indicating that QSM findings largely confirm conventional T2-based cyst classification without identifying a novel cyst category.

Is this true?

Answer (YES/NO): NO